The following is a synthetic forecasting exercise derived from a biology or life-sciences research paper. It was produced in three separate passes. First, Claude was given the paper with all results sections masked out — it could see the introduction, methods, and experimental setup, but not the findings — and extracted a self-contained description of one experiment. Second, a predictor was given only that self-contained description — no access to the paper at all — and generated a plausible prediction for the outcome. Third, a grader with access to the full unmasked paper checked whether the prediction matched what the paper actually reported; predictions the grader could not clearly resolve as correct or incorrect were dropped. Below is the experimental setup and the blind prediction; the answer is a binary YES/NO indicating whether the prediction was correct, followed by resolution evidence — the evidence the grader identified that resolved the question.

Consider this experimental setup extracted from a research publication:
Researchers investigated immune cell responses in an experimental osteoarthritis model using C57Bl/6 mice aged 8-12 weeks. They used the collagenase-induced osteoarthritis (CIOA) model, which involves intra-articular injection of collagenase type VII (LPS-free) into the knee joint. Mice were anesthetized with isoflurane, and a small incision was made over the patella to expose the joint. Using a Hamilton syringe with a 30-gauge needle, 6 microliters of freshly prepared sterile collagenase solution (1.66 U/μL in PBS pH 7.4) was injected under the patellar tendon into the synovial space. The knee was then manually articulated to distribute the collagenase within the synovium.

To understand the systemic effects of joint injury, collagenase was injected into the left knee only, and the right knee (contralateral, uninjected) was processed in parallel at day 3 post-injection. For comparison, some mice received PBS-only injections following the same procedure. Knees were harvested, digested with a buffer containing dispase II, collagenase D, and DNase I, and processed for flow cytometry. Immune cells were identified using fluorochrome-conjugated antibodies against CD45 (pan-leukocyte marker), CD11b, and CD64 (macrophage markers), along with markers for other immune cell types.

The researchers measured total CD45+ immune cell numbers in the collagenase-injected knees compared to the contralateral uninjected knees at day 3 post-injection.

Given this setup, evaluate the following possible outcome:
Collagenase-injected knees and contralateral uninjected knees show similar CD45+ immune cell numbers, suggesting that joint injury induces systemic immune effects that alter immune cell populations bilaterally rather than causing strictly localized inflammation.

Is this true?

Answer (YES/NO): NO